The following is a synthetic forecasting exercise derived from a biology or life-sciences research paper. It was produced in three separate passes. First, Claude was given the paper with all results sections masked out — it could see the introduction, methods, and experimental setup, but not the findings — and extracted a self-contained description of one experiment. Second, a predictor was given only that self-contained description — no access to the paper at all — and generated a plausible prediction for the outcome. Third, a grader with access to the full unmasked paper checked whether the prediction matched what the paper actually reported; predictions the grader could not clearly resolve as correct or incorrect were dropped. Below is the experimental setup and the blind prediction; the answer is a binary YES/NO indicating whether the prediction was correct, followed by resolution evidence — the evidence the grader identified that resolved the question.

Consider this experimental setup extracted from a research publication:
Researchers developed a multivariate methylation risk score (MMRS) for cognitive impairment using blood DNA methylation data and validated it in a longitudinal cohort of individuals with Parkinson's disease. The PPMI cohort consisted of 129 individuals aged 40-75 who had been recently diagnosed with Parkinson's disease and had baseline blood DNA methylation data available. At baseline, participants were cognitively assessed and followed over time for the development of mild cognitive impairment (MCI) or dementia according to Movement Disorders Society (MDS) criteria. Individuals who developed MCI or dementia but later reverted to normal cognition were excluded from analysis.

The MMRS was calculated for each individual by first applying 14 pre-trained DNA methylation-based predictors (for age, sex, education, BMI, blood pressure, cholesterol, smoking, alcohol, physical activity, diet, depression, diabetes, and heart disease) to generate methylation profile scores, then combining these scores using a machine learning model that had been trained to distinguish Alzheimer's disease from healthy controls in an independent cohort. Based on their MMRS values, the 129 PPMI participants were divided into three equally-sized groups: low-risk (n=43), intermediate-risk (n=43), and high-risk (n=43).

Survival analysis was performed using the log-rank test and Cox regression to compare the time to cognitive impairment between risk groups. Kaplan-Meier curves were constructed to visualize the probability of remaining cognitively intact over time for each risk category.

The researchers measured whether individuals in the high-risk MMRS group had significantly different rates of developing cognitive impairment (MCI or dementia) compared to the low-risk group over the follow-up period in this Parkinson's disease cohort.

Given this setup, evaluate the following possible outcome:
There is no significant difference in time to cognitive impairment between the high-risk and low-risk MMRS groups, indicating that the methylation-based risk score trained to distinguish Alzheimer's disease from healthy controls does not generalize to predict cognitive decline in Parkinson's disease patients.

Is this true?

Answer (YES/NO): NO